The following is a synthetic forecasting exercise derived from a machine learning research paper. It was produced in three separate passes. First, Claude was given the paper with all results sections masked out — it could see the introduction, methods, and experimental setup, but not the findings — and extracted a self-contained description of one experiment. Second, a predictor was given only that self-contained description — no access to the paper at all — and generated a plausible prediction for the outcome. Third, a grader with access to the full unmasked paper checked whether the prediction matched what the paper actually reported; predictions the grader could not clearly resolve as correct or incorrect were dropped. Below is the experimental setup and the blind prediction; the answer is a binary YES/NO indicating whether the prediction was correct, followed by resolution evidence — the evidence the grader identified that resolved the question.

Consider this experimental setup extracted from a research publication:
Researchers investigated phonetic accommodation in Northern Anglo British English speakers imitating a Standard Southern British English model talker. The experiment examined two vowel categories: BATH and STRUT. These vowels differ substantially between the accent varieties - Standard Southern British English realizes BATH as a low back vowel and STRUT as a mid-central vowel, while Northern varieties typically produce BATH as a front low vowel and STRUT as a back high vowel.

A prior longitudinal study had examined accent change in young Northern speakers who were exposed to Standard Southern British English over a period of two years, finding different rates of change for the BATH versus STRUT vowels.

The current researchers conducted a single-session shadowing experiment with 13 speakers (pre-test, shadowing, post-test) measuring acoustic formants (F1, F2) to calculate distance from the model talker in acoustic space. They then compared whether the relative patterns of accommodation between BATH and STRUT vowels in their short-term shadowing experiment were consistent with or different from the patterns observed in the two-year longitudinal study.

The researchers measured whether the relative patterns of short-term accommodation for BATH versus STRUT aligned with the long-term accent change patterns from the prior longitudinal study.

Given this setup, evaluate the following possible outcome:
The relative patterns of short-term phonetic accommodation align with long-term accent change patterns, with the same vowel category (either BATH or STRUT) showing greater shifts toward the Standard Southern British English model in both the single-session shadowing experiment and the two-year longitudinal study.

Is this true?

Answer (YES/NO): YES